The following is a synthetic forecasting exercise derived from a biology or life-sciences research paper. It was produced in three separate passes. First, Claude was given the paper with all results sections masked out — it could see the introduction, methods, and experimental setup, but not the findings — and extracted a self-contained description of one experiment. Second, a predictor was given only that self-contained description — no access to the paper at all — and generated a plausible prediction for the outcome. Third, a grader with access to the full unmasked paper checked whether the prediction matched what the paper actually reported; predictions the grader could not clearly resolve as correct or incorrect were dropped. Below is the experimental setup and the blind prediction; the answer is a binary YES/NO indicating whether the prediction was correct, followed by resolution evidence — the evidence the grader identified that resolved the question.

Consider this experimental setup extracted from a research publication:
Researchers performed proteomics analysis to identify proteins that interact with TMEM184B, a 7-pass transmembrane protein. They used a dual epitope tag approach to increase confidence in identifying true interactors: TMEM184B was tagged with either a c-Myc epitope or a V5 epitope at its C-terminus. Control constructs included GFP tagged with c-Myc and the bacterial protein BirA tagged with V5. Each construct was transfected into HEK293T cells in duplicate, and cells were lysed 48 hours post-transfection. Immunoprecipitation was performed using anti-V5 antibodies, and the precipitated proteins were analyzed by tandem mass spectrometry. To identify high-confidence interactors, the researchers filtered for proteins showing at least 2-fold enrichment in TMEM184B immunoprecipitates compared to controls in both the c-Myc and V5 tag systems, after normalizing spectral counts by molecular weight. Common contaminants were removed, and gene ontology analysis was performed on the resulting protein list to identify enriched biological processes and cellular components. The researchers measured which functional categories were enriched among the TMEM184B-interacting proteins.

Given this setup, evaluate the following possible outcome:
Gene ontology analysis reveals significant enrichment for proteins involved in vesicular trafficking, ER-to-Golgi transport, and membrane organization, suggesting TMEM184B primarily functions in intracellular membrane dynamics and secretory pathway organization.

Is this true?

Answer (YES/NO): NO